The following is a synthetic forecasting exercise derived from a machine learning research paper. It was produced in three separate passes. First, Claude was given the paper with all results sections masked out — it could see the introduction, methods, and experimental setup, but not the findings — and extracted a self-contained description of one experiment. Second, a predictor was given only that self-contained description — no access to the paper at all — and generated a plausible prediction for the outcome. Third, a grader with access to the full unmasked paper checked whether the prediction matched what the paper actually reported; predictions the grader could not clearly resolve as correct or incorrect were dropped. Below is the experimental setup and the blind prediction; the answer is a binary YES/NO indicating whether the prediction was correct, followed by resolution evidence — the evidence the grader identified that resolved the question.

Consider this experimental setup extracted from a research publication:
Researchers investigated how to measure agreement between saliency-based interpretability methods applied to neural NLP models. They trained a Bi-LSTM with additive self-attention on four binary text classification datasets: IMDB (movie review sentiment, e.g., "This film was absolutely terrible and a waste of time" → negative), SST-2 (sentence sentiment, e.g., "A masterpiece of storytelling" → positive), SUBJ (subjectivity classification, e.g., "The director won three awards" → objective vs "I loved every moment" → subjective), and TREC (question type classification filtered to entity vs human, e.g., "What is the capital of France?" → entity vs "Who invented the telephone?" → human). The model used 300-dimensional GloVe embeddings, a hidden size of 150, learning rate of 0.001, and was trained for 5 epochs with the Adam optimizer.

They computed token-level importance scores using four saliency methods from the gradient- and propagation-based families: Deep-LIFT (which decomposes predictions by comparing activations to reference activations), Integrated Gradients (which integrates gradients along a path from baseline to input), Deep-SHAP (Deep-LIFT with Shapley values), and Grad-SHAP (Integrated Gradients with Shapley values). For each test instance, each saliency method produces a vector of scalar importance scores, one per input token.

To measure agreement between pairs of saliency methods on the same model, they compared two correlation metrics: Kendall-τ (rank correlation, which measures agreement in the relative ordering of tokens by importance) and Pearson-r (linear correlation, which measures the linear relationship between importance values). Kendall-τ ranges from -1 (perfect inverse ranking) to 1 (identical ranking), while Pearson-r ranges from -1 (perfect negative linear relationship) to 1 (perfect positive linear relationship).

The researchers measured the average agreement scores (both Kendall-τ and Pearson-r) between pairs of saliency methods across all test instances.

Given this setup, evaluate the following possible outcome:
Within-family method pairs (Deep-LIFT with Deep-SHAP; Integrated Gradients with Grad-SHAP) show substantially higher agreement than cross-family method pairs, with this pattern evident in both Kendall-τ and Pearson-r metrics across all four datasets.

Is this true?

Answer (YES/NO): YES